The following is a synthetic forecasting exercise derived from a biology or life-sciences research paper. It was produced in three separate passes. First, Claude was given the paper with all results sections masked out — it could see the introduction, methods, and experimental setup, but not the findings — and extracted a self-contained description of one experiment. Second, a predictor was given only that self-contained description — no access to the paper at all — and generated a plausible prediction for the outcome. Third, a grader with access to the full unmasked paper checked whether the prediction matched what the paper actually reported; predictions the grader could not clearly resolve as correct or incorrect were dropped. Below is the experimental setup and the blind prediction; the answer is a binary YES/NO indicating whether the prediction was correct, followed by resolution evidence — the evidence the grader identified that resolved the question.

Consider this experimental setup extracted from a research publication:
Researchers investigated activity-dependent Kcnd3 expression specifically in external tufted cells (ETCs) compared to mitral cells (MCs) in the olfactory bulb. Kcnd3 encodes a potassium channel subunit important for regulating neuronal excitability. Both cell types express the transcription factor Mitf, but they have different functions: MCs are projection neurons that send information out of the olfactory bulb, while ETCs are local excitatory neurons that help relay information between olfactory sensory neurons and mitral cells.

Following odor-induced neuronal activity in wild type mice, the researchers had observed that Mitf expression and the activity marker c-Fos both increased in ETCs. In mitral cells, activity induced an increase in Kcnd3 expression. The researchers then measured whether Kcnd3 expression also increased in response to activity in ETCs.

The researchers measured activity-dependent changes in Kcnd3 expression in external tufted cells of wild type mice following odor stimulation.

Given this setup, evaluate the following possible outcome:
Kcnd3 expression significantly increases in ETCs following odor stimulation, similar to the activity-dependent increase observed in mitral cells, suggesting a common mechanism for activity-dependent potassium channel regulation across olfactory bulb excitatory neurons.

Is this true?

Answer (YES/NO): NO